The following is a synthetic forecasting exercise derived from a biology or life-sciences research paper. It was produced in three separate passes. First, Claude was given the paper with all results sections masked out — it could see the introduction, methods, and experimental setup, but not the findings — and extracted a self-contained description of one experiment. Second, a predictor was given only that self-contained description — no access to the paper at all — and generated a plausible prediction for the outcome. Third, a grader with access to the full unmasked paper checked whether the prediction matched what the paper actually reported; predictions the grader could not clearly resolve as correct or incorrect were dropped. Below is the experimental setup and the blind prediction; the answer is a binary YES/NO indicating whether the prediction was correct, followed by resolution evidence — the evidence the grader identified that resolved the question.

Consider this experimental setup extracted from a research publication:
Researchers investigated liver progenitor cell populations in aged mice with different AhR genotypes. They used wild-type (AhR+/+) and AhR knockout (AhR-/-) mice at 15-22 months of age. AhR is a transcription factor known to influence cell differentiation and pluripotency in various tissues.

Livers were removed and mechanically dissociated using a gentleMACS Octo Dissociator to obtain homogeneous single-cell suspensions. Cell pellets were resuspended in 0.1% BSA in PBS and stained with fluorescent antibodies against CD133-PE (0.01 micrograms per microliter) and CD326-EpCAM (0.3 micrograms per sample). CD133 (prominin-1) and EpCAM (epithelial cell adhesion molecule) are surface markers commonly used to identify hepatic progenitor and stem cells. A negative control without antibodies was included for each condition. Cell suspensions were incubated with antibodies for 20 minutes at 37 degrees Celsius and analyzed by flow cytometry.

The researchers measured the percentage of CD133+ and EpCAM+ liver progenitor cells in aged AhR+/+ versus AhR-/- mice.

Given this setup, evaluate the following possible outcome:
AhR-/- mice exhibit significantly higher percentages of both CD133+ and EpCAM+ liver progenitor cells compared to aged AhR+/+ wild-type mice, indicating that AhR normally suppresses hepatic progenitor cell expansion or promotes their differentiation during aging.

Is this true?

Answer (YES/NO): YES